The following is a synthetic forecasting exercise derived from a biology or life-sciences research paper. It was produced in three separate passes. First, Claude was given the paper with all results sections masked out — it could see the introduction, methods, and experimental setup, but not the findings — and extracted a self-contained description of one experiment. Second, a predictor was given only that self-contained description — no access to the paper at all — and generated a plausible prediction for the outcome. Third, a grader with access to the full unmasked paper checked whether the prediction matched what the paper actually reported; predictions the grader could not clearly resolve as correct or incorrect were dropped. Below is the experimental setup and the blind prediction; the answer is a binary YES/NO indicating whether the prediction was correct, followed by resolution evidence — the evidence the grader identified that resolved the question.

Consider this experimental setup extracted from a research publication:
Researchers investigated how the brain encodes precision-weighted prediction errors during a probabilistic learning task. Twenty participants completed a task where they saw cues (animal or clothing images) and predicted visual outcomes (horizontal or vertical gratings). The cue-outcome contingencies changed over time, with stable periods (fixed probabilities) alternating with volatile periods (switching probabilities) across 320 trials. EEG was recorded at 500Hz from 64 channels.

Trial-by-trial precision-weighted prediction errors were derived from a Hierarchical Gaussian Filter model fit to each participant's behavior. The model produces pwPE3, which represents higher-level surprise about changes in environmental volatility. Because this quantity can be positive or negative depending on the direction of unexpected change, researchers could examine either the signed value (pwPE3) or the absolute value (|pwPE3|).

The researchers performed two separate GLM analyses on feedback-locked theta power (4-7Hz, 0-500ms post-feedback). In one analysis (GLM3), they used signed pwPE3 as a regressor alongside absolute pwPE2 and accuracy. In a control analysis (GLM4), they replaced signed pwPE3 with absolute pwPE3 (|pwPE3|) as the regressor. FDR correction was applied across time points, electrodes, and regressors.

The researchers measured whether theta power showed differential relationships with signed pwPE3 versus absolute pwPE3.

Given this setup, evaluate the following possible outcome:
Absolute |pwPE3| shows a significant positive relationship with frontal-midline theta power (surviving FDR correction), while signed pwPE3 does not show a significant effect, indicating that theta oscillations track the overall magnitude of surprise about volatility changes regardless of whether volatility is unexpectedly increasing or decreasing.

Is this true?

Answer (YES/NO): NO